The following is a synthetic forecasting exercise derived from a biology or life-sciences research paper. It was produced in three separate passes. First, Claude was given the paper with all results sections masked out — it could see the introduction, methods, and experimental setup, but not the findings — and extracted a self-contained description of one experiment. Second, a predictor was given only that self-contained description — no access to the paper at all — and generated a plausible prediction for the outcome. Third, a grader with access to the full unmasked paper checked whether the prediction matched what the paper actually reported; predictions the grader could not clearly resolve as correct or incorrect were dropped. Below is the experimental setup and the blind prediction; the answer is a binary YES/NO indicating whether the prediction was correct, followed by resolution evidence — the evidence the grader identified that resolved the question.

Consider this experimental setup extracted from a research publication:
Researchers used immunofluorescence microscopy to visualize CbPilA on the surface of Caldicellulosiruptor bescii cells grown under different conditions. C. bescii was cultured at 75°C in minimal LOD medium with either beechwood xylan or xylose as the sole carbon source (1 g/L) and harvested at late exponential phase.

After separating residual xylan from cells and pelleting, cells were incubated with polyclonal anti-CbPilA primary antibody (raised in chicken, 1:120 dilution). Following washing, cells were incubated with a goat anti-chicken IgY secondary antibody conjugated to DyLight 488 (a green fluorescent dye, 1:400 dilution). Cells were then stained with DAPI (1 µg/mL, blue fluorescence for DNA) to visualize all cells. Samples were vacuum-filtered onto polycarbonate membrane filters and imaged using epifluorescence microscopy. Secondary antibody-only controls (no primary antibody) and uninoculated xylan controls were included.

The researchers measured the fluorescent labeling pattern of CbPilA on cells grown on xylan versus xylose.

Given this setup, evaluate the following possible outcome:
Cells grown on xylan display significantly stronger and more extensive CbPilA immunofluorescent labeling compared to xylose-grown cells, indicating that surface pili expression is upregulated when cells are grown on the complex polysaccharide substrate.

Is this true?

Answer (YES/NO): YES